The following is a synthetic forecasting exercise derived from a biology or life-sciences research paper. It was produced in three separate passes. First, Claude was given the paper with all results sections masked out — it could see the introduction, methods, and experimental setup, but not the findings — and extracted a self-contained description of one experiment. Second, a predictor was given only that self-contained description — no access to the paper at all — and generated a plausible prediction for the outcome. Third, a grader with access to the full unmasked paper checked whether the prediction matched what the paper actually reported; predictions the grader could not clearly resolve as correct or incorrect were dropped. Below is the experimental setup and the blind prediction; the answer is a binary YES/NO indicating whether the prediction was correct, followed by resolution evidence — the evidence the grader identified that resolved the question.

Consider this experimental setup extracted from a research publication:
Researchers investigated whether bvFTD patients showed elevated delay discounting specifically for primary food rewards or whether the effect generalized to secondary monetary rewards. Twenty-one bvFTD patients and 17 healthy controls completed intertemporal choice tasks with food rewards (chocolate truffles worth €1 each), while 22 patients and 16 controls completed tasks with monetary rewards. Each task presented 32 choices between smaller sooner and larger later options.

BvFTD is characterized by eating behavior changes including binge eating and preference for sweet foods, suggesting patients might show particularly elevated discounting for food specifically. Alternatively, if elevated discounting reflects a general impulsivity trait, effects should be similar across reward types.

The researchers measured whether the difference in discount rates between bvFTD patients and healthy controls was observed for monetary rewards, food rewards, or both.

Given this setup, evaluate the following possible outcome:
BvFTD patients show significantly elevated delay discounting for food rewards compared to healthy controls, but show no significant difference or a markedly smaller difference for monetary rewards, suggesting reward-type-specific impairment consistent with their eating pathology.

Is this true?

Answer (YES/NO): NO